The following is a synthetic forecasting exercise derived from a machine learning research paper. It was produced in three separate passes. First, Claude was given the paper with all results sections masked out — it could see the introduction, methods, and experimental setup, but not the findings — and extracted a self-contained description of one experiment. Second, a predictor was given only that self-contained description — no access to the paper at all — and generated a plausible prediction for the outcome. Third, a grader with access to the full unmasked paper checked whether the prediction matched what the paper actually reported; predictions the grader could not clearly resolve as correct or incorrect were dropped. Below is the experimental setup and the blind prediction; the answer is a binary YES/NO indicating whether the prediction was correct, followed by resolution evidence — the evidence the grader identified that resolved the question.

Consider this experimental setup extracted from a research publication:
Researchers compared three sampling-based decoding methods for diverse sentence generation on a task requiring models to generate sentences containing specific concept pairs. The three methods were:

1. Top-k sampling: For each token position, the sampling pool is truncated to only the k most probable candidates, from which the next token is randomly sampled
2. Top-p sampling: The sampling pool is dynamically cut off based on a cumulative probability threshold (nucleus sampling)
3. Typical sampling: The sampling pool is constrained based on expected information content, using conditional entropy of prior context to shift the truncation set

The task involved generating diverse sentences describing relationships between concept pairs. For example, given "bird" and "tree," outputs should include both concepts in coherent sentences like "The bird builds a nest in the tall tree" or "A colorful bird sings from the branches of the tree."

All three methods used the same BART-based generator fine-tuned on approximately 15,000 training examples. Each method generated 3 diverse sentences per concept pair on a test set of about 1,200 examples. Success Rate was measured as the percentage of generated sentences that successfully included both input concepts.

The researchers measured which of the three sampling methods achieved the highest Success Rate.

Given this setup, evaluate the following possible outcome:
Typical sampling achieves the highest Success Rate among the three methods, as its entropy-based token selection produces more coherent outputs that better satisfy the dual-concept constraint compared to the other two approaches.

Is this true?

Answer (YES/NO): NO